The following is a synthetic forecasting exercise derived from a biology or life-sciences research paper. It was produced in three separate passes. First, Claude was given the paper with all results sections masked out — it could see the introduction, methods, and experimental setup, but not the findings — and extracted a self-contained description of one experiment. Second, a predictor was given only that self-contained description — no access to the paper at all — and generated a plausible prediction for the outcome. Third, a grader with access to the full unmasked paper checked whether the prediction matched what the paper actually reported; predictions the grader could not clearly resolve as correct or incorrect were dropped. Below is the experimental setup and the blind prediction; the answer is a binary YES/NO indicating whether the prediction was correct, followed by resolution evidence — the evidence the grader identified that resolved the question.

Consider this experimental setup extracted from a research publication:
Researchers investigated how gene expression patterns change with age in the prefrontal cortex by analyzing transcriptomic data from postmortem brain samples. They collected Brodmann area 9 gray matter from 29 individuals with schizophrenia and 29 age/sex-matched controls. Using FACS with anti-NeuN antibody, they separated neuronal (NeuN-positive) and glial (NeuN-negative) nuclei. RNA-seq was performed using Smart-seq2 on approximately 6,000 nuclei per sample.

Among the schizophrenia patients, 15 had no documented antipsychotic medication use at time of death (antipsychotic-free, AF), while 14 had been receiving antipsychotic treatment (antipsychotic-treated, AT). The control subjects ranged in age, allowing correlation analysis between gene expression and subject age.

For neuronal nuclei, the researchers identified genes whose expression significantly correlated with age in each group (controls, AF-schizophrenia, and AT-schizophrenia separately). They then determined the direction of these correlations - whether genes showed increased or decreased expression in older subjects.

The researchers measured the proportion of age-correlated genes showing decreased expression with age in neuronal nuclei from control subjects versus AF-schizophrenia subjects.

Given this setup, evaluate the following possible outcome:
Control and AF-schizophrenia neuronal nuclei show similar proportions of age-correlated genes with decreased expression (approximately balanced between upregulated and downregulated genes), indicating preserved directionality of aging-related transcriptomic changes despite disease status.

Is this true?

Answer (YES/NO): NO